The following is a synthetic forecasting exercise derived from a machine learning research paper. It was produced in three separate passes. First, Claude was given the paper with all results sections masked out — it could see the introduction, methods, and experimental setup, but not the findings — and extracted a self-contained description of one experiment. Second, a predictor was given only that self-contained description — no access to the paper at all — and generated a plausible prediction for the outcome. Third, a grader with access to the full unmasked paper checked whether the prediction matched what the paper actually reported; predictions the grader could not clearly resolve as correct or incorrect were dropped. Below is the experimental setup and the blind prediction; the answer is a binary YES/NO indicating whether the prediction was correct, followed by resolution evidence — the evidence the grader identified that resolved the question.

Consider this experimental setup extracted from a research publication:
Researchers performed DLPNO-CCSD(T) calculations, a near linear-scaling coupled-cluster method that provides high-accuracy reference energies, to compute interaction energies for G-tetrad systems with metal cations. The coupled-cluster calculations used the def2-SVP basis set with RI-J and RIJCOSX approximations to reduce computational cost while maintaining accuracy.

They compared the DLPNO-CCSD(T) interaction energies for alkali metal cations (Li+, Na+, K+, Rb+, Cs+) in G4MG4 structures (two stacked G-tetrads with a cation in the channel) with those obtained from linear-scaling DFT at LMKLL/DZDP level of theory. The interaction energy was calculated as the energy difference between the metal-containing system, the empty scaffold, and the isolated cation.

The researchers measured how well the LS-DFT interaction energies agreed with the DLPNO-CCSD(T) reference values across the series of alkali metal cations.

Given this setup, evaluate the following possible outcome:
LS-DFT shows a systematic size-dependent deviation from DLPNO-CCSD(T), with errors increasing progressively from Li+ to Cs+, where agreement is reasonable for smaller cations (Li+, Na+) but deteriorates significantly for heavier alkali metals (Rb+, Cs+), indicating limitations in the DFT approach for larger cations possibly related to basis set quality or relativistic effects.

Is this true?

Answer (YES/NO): NO